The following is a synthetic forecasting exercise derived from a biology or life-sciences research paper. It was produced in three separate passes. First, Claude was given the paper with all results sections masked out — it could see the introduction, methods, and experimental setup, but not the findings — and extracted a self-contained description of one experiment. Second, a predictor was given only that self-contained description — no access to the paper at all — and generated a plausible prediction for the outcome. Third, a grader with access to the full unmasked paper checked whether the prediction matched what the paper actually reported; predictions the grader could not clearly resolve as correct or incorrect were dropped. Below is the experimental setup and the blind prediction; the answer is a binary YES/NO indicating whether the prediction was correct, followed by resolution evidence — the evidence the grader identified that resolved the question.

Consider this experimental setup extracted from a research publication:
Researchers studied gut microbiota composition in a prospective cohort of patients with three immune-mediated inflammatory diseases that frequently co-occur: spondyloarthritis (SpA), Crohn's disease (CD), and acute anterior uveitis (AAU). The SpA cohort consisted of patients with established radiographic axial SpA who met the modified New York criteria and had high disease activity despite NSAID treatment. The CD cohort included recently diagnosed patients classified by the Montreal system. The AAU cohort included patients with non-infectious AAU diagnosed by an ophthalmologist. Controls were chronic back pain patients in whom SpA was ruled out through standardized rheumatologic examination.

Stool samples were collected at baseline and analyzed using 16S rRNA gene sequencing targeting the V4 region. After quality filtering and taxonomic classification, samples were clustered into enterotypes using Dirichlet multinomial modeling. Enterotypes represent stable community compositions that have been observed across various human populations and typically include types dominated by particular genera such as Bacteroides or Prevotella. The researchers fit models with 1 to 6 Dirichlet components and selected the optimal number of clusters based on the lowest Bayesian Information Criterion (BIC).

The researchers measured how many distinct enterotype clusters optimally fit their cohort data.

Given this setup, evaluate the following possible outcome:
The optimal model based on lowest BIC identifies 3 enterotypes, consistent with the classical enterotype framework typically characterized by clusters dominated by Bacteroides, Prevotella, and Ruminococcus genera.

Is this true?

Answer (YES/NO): NO